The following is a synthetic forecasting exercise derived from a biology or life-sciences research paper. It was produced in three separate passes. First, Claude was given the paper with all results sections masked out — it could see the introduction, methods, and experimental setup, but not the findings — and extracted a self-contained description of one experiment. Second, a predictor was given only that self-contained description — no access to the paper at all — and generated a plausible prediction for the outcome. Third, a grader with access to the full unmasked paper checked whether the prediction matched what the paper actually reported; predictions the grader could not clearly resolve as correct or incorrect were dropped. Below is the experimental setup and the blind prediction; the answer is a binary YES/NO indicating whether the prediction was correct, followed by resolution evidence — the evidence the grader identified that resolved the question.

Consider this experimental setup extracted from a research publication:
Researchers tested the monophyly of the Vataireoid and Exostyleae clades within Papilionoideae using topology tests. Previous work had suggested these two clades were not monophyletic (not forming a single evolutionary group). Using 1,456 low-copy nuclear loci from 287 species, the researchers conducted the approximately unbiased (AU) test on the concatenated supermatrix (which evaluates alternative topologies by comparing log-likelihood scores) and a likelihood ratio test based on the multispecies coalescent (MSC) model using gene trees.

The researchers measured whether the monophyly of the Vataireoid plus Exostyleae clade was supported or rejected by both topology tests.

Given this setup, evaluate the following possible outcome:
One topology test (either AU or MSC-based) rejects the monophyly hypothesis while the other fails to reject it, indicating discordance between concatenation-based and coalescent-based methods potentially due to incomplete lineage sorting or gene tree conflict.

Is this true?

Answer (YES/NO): NO